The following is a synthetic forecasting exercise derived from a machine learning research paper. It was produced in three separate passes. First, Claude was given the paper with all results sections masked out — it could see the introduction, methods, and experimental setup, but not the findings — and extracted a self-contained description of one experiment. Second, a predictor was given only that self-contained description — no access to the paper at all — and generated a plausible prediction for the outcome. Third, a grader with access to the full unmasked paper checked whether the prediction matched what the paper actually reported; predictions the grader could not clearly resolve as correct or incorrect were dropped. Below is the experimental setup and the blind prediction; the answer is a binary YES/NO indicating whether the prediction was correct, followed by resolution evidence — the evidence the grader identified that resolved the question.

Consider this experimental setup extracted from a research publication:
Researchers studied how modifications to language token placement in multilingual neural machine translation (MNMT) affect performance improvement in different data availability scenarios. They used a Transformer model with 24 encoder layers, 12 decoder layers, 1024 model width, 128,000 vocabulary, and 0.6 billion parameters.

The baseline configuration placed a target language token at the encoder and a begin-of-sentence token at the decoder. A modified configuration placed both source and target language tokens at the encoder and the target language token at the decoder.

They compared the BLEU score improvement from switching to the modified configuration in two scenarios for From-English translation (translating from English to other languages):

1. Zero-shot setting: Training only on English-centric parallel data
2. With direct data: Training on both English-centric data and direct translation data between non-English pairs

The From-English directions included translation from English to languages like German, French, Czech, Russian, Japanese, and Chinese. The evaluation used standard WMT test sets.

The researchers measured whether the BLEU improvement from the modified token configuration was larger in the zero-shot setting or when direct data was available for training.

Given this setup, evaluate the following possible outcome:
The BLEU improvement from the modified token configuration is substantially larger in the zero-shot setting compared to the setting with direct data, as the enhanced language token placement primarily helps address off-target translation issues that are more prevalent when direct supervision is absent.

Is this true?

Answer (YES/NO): YES